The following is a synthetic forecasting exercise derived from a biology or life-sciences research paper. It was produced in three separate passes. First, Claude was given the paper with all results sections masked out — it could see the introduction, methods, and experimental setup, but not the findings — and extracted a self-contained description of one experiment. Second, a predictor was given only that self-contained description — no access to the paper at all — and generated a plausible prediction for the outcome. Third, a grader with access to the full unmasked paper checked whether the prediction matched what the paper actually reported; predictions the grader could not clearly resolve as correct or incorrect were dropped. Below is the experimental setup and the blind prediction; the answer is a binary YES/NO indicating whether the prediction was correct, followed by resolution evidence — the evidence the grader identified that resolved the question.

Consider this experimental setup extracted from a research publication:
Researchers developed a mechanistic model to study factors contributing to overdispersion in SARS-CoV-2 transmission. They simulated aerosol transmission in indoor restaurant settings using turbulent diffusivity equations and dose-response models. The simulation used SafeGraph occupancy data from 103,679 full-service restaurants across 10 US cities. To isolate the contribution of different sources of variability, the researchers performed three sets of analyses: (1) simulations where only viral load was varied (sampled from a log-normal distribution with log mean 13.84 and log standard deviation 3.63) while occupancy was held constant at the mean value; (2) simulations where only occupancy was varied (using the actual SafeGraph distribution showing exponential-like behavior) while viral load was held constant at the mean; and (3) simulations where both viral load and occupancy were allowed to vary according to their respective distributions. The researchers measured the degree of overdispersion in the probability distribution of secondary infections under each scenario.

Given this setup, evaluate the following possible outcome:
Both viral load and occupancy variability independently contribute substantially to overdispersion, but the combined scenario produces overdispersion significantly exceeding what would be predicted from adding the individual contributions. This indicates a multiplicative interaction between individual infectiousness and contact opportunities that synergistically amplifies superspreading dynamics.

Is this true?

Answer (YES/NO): NO